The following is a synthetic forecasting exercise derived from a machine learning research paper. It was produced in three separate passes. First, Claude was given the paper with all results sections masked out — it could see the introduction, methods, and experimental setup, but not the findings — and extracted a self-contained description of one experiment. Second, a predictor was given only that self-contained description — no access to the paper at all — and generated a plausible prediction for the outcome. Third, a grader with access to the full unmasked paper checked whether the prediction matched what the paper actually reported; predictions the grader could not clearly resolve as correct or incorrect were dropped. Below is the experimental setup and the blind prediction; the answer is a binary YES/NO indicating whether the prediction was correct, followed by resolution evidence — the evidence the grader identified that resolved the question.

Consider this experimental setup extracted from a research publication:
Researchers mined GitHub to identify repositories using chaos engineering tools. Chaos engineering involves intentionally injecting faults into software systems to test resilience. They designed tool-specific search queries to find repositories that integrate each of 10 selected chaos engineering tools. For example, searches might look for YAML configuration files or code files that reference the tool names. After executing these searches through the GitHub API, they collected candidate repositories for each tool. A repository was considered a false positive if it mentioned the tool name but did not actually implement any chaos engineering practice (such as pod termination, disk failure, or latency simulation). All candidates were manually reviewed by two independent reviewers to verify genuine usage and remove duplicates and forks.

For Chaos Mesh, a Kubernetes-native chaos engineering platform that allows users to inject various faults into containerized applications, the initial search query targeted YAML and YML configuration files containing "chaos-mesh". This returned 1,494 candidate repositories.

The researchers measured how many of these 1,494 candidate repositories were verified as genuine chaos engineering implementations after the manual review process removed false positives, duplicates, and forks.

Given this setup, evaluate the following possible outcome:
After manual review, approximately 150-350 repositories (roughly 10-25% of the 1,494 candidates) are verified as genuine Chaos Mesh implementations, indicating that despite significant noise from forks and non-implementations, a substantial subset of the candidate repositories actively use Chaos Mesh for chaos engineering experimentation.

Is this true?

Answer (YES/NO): YES